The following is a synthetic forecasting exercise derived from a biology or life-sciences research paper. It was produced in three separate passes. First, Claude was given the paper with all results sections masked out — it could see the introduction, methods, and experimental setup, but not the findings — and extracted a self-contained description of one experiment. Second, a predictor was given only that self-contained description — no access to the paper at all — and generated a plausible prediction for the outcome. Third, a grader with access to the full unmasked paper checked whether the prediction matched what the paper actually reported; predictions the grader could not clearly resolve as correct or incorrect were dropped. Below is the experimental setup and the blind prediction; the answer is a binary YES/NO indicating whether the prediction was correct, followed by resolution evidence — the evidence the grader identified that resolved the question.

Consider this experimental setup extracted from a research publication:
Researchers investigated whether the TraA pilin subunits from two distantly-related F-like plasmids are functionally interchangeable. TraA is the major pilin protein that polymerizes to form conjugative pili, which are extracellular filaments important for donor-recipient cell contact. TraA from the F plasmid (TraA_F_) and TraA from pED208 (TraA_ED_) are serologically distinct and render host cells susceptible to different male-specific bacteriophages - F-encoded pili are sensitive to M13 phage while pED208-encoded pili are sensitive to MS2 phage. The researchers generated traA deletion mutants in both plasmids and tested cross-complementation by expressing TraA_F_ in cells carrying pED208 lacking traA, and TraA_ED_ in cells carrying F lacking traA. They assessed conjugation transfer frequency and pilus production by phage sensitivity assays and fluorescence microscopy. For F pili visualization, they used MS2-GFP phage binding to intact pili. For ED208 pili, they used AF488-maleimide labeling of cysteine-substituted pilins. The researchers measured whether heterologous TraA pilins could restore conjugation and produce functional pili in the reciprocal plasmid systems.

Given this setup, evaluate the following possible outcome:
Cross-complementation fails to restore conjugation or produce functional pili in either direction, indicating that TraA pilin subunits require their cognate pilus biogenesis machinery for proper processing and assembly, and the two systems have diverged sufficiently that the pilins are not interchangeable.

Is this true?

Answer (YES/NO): NO